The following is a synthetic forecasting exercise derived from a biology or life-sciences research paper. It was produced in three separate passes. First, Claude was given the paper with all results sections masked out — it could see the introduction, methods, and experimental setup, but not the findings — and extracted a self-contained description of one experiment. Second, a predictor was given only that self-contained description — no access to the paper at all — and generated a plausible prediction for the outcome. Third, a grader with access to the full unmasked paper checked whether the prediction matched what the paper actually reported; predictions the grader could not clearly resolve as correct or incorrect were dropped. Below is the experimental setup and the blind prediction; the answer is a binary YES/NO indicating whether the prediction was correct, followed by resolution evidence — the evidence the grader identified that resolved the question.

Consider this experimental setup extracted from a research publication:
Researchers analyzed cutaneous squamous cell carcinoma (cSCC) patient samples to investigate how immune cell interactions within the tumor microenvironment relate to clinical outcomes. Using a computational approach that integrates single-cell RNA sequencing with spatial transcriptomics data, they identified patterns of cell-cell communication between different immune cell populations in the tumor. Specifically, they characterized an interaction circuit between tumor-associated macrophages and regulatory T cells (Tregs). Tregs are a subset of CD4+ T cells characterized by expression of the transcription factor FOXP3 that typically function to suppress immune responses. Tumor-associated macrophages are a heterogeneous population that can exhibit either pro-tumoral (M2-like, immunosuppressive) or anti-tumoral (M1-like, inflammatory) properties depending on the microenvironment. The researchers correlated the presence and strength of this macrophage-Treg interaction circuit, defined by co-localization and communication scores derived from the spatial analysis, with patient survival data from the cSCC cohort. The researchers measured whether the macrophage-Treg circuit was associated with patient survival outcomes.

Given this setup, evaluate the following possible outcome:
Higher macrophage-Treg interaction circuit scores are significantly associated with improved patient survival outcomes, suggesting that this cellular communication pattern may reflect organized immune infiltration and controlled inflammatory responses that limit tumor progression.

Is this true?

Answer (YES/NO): YES